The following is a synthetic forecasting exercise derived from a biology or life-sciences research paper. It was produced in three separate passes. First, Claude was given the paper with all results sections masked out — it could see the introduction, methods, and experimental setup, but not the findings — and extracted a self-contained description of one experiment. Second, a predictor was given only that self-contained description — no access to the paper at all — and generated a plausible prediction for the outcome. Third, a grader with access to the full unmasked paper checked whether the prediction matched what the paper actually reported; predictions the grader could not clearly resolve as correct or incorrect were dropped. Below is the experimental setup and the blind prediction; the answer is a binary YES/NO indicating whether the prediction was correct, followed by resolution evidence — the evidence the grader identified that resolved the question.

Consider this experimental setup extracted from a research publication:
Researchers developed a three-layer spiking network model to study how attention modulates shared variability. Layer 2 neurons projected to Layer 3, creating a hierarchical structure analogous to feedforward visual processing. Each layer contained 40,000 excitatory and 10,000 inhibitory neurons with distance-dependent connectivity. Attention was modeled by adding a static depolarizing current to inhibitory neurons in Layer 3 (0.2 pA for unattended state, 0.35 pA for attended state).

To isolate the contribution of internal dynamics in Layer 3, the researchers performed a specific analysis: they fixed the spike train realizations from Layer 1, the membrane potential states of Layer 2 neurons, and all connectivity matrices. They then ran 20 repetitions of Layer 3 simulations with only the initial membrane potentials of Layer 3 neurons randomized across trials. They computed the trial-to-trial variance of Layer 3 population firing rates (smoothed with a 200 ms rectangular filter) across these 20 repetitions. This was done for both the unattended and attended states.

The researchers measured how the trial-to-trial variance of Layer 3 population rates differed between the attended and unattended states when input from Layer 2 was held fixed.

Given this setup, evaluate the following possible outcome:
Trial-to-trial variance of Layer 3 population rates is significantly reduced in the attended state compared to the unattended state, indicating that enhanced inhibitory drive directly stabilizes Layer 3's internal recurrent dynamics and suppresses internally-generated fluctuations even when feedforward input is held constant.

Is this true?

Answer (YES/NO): YES